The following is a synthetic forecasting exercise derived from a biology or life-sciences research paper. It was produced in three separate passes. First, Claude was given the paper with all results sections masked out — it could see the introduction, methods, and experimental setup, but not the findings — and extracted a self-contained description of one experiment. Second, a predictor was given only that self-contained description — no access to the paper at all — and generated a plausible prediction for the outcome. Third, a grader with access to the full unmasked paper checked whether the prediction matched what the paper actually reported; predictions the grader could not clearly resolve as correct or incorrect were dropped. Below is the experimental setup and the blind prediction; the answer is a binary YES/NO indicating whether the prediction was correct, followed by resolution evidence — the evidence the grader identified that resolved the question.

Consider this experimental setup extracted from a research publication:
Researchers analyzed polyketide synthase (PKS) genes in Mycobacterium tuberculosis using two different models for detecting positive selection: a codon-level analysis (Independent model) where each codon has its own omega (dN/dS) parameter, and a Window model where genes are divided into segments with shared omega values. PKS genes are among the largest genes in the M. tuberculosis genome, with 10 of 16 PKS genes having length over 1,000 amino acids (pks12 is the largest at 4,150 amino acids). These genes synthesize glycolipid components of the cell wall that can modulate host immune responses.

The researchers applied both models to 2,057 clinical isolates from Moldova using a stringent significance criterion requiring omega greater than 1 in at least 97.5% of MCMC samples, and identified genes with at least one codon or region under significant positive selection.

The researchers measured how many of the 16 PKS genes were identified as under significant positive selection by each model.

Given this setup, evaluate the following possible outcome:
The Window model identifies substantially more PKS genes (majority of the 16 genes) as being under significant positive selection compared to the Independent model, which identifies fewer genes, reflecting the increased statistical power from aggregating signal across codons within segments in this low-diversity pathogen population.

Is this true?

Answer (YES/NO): NO